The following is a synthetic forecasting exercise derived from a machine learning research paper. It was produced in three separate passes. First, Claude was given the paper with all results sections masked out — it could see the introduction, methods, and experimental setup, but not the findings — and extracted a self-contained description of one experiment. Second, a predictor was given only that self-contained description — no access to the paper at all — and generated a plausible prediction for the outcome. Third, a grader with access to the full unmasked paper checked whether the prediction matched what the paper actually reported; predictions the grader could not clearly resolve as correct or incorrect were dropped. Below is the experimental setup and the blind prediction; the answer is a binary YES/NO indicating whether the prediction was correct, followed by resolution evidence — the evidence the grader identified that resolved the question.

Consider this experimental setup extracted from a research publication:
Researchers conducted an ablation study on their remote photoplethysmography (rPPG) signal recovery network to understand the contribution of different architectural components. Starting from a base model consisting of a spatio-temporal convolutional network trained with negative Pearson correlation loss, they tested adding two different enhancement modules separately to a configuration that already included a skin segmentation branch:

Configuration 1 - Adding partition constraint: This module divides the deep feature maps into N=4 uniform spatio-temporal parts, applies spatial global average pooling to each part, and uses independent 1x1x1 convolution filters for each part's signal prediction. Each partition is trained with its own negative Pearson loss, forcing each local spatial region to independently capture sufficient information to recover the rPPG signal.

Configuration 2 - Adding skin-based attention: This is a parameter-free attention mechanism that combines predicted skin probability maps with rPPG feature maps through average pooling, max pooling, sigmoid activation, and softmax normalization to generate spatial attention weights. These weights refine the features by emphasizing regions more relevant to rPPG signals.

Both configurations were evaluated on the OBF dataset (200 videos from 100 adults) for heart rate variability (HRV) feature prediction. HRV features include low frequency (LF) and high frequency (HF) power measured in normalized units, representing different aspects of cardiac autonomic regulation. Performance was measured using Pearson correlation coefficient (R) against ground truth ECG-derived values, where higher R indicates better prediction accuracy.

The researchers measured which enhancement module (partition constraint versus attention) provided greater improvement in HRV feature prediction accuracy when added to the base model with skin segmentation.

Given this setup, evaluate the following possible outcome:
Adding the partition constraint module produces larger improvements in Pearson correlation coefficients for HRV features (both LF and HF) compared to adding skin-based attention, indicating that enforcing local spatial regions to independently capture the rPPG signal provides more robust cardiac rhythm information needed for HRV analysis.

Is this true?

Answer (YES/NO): NO